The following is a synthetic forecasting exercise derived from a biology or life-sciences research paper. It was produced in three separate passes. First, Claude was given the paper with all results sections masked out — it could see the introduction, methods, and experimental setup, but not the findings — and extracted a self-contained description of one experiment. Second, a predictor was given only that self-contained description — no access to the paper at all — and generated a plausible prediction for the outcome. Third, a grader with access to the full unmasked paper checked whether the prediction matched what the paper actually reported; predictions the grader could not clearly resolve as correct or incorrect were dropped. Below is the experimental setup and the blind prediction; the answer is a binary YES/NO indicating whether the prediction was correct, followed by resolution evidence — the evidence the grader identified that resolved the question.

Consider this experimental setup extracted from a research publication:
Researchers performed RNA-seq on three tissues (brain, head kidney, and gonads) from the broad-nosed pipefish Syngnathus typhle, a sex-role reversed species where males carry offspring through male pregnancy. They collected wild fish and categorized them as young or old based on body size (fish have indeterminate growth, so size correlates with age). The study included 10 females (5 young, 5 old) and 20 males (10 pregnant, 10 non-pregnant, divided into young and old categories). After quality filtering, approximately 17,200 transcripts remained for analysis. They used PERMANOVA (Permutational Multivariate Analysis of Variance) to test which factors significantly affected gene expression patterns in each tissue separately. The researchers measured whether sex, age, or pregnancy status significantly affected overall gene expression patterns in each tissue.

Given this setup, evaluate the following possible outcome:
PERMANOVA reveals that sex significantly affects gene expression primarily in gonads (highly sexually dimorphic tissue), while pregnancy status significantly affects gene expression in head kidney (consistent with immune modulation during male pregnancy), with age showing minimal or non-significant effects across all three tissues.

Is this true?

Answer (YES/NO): NO